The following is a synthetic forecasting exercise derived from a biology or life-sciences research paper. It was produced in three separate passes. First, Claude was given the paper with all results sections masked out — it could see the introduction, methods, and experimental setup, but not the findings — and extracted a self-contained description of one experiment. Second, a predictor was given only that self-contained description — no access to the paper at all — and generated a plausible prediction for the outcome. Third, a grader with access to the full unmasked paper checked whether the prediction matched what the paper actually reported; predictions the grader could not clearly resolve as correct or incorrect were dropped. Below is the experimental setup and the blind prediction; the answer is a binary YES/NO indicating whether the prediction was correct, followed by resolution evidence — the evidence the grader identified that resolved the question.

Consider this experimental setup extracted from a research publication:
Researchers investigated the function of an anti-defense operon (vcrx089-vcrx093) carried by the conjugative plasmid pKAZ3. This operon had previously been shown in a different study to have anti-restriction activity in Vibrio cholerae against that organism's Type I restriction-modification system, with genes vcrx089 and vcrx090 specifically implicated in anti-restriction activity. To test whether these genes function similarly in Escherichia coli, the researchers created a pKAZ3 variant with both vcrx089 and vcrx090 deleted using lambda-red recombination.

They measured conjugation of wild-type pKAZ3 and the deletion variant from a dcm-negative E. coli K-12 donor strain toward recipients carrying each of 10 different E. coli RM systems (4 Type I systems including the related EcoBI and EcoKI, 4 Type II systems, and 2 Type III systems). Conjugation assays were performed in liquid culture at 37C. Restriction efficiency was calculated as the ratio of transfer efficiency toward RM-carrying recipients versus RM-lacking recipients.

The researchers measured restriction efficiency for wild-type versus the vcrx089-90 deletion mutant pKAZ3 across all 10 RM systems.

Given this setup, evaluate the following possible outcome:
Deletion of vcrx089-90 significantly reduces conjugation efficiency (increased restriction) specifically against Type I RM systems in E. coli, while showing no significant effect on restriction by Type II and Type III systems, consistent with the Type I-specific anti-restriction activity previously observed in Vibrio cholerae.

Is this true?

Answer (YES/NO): NO